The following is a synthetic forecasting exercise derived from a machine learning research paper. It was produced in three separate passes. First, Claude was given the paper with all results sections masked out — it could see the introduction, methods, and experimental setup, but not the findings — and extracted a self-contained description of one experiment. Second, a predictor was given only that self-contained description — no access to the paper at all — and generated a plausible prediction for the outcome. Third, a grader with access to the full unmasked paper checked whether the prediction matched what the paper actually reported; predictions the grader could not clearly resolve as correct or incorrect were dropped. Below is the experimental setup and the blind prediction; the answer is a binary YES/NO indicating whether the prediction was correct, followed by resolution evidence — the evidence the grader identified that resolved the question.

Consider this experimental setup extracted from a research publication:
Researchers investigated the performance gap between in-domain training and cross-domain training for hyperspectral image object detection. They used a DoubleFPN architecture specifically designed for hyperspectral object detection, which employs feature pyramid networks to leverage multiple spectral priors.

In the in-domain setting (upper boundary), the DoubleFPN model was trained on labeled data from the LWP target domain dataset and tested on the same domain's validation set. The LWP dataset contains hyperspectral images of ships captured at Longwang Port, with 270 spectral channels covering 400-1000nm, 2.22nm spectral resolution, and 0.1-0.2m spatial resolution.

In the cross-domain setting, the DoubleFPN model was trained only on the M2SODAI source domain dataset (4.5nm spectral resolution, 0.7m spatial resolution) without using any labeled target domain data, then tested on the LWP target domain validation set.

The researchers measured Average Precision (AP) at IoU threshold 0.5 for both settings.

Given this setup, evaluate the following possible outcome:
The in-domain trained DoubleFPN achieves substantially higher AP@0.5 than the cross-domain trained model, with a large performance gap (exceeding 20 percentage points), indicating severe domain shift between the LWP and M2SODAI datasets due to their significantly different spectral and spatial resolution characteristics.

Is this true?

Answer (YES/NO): YES